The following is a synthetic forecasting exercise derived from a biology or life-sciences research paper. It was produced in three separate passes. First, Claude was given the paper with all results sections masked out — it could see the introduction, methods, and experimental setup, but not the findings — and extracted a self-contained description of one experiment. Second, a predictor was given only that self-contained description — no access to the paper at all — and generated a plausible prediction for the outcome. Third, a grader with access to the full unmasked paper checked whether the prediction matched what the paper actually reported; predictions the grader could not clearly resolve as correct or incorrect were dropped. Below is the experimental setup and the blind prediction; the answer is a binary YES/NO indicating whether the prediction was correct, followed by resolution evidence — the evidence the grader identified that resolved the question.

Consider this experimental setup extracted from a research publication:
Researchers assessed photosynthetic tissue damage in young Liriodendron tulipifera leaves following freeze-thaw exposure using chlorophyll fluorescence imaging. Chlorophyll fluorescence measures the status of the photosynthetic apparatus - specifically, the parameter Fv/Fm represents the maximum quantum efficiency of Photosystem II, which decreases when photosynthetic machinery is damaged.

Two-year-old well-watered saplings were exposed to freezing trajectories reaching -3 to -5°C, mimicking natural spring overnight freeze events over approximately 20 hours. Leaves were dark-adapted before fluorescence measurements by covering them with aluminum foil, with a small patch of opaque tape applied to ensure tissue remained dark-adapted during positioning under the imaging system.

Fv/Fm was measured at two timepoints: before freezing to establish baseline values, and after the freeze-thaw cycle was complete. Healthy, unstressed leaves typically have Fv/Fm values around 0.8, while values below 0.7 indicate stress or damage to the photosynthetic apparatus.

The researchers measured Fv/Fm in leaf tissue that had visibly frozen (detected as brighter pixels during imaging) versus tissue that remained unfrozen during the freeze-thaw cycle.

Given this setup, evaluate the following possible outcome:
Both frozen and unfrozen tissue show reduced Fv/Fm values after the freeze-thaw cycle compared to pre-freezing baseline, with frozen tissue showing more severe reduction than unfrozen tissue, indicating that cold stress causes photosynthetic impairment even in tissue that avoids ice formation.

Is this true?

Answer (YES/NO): NO